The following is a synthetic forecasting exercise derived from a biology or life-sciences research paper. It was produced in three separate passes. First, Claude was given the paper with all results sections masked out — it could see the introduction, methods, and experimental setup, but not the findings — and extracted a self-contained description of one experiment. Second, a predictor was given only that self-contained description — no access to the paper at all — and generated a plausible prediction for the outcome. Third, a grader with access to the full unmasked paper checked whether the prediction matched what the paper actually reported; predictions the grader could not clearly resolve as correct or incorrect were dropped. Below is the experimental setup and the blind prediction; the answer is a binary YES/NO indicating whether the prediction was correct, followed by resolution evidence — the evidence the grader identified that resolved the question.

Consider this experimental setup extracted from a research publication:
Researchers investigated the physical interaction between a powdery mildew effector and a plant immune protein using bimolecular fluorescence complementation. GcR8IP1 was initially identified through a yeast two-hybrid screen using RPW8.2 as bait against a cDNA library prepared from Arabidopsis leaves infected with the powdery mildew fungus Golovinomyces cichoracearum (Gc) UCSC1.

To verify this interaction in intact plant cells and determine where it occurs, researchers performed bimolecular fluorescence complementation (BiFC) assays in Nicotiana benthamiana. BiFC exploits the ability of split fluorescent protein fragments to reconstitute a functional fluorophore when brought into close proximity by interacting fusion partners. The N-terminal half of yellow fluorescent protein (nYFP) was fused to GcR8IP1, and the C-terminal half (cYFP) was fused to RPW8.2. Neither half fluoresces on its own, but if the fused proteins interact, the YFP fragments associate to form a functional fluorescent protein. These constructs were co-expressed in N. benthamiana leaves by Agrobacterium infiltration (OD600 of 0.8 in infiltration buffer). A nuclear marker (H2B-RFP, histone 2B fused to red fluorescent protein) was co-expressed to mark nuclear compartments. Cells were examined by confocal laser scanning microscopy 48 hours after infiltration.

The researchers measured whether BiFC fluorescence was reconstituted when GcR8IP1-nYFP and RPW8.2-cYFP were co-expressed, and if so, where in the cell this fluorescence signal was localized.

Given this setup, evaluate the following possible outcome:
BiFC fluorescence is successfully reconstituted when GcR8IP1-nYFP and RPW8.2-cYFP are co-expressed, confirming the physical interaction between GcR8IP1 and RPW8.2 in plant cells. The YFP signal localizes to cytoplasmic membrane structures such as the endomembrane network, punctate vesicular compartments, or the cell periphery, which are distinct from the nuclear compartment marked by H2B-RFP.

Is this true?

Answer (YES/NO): NO